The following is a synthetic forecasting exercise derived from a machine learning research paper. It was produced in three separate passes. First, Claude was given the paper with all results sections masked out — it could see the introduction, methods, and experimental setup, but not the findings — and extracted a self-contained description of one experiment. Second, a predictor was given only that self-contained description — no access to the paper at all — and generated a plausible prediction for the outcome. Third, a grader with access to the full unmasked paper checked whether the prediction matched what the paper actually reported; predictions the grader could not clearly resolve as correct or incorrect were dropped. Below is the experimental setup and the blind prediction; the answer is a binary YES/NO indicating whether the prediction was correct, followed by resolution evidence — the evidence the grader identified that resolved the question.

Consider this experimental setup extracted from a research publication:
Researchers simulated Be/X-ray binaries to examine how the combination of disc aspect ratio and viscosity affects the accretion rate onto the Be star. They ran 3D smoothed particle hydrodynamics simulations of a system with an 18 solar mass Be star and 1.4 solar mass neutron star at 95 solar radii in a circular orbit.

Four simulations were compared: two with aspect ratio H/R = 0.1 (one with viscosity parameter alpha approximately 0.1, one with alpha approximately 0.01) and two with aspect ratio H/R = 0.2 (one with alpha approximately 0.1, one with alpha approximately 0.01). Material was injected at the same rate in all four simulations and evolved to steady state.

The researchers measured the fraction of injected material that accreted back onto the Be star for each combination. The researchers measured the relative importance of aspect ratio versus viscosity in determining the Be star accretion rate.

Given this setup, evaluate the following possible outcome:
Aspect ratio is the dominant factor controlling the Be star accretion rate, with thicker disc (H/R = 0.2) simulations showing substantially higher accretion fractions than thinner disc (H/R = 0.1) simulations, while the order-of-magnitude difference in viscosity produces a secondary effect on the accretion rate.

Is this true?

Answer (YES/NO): NO